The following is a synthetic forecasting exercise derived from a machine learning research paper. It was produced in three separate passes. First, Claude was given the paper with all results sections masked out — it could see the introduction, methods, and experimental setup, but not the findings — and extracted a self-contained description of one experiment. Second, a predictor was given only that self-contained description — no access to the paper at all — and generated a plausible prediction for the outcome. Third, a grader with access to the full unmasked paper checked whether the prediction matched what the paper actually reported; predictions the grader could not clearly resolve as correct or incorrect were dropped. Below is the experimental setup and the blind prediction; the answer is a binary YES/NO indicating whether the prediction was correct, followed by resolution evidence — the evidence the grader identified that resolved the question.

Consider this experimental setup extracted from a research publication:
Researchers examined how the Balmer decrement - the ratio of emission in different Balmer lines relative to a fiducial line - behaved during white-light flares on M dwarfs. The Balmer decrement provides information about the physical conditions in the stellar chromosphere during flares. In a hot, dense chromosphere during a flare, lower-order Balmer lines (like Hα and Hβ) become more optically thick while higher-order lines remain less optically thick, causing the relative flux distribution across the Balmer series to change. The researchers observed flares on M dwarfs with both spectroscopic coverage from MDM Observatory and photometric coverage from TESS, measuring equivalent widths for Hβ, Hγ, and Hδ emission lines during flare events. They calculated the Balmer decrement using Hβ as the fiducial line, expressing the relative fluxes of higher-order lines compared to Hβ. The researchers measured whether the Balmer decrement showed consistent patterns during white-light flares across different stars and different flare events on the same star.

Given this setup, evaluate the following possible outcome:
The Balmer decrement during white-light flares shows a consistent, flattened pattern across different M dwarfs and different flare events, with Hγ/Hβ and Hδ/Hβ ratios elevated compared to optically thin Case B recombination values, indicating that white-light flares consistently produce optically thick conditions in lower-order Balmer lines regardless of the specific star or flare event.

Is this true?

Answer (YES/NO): NO